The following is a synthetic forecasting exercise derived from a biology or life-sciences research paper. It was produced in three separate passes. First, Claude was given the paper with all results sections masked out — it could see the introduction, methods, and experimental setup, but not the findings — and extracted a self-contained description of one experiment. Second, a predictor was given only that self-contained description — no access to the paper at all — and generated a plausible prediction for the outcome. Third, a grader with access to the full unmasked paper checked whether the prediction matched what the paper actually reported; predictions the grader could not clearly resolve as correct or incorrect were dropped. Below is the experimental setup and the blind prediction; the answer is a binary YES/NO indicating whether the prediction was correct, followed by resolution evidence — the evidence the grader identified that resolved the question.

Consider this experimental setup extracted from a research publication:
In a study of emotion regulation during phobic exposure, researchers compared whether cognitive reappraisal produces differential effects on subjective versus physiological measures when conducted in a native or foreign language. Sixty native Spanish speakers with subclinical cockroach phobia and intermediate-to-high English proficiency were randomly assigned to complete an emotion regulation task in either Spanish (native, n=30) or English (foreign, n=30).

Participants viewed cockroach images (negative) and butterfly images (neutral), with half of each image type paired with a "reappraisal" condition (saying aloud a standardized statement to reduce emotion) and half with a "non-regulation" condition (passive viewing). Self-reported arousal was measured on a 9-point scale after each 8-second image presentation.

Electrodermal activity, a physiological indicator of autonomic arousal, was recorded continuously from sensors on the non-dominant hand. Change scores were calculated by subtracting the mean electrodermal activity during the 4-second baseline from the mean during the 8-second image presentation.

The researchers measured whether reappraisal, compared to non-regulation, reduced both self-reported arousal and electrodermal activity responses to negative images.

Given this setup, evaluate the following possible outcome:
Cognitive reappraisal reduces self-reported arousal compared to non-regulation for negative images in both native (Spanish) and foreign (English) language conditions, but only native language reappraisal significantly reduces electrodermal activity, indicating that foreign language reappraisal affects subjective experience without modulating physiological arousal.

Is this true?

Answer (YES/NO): NO